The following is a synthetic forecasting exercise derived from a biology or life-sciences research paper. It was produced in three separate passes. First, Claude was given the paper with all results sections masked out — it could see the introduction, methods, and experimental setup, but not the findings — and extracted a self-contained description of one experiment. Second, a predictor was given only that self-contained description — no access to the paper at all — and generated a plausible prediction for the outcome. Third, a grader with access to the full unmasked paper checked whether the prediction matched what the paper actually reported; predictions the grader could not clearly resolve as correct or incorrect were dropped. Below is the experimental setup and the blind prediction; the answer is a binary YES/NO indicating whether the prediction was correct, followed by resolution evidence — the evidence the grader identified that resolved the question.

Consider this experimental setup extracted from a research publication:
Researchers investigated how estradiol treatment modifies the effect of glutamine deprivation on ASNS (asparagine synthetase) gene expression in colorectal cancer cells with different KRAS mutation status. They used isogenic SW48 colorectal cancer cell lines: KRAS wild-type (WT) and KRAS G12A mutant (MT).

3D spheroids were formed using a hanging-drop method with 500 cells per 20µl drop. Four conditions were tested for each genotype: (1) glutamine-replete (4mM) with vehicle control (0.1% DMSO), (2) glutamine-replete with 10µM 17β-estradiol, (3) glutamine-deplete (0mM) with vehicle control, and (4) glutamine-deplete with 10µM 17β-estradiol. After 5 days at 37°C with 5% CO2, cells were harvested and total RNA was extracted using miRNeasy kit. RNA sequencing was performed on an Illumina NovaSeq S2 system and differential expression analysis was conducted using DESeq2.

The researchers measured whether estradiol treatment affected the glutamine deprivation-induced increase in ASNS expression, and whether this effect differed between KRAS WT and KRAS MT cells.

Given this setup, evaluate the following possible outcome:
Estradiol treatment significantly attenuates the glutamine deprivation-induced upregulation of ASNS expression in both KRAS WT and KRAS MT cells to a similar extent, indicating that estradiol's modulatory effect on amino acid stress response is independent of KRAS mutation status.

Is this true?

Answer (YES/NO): NO